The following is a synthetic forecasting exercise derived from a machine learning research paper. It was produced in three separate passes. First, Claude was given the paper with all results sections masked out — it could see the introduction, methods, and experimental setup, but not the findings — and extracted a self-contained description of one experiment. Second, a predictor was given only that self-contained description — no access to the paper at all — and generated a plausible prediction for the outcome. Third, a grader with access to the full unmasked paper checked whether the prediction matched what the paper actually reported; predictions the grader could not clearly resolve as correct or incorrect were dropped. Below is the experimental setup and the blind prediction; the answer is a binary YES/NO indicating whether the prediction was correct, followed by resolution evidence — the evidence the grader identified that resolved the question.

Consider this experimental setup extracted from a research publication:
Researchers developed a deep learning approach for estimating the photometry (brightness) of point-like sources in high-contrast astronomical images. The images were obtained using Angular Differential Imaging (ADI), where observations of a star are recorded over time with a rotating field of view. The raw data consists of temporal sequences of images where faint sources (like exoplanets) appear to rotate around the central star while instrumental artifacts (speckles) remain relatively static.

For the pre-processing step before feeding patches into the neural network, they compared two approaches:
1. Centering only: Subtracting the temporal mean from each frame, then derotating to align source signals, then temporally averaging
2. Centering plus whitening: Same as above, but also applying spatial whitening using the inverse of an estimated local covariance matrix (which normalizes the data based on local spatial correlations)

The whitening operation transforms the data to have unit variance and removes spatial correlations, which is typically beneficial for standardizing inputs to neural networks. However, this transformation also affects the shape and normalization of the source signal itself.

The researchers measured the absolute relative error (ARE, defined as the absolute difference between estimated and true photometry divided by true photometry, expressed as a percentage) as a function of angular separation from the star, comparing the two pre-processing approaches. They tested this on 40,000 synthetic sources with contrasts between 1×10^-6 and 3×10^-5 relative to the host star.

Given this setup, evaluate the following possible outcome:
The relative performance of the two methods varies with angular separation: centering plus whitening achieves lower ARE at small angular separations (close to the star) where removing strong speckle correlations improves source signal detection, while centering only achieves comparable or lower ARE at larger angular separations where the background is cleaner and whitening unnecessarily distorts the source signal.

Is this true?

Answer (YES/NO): NO